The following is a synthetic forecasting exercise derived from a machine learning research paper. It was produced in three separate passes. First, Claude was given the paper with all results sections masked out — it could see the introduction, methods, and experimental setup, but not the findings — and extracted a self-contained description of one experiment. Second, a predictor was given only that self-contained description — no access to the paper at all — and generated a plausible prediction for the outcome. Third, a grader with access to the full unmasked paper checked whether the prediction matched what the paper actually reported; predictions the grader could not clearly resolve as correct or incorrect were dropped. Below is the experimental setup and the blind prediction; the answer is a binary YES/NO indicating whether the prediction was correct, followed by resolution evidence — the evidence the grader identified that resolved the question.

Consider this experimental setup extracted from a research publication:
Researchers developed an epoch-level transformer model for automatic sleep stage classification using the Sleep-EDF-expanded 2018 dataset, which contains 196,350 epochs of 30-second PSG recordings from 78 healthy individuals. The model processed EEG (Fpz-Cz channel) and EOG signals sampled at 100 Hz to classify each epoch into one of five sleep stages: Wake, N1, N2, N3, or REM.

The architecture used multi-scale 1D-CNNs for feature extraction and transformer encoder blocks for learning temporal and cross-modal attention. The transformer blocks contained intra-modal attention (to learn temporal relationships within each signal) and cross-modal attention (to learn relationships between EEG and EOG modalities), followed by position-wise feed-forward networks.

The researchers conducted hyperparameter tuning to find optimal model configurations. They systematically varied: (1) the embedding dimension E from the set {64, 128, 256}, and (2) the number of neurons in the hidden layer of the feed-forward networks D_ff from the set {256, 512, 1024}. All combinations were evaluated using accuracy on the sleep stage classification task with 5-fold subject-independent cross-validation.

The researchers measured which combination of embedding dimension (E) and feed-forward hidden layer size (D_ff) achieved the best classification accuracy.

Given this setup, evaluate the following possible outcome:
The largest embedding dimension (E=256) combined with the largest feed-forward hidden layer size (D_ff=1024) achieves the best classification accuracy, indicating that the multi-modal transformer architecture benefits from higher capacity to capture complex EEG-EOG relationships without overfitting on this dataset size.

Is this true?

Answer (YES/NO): NO